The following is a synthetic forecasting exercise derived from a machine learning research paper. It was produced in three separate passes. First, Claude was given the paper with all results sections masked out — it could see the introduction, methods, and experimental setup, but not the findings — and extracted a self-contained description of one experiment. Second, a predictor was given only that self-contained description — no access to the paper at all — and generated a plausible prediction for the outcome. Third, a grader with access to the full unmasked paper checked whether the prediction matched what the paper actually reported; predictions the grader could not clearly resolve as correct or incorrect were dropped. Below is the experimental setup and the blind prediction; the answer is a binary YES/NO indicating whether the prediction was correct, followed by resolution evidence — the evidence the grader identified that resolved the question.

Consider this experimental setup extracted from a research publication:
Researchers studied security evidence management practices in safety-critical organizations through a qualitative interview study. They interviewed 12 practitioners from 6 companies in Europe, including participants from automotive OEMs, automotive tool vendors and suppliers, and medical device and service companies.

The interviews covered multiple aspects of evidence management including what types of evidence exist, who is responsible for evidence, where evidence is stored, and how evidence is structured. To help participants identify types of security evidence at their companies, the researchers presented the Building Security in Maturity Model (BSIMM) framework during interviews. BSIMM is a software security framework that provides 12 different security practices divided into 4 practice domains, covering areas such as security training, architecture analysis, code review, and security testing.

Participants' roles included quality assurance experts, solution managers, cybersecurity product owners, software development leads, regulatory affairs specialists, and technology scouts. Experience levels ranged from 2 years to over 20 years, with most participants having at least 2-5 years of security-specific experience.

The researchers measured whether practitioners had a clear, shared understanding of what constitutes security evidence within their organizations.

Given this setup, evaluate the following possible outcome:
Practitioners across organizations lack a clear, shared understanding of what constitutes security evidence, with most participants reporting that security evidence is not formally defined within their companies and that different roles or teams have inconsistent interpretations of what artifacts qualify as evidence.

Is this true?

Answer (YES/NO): YES